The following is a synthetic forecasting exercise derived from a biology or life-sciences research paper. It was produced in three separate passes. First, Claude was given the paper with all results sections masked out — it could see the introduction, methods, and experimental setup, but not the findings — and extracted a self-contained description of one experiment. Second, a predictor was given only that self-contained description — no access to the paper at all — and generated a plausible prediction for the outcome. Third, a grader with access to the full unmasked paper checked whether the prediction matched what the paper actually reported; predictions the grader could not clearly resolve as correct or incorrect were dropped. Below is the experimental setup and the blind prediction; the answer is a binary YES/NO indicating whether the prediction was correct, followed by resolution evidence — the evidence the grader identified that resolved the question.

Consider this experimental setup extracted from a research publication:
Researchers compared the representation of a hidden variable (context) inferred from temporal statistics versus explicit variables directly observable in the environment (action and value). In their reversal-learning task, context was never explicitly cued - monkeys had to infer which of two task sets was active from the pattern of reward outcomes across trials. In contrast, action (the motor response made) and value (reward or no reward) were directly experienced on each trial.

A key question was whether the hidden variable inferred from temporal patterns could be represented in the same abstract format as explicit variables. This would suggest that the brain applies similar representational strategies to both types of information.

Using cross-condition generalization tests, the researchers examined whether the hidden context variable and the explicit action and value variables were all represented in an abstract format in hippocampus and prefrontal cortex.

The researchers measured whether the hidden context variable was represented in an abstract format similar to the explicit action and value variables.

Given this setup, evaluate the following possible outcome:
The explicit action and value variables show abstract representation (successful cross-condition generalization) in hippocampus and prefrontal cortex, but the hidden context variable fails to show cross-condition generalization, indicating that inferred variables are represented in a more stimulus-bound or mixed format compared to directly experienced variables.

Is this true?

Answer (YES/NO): NO